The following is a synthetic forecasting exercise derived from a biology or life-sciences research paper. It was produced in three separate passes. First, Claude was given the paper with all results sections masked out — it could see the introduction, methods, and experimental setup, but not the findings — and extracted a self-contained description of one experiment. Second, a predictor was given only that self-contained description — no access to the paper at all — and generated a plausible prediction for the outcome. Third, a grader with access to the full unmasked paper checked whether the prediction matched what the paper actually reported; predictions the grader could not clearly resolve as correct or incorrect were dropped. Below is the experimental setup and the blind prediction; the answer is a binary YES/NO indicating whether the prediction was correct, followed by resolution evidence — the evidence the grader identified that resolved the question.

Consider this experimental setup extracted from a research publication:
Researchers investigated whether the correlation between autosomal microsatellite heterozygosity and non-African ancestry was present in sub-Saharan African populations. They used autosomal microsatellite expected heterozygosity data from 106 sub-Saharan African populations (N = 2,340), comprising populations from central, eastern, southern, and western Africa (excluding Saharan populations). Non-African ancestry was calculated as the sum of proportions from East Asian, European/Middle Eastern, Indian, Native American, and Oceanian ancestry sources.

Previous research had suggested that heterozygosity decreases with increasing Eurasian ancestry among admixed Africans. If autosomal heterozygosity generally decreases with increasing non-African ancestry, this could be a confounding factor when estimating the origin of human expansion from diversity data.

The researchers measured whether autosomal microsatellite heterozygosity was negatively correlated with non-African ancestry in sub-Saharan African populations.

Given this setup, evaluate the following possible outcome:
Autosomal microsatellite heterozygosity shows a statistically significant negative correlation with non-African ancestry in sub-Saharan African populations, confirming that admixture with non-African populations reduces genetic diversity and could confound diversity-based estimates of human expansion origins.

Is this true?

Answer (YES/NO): NO